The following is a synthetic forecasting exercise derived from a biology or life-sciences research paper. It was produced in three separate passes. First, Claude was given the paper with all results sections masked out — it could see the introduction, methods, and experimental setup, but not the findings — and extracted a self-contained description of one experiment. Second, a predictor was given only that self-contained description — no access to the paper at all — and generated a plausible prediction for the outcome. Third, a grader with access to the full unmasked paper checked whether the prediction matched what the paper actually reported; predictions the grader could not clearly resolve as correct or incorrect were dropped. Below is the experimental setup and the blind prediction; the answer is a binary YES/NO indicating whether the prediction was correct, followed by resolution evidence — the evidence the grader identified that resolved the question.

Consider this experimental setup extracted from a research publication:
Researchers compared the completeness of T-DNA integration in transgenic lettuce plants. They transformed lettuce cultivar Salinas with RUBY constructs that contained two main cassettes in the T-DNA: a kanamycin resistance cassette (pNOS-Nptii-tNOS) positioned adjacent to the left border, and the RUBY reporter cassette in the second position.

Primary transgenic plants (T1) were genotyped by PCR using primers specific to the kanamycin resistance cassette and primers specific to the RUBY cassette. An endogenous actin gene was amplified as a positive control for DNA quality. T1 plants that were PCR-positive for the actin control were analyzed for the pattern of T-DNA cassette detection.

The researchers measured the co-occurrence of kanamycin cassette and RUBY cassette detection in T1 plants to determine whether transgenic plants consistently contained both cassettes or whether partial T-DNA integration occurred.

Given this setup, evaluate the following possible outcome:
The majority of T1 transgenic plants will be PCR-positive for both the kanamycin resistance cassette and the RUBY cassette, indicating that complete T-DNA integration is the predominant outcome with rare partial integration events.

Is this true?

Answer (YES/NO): YES